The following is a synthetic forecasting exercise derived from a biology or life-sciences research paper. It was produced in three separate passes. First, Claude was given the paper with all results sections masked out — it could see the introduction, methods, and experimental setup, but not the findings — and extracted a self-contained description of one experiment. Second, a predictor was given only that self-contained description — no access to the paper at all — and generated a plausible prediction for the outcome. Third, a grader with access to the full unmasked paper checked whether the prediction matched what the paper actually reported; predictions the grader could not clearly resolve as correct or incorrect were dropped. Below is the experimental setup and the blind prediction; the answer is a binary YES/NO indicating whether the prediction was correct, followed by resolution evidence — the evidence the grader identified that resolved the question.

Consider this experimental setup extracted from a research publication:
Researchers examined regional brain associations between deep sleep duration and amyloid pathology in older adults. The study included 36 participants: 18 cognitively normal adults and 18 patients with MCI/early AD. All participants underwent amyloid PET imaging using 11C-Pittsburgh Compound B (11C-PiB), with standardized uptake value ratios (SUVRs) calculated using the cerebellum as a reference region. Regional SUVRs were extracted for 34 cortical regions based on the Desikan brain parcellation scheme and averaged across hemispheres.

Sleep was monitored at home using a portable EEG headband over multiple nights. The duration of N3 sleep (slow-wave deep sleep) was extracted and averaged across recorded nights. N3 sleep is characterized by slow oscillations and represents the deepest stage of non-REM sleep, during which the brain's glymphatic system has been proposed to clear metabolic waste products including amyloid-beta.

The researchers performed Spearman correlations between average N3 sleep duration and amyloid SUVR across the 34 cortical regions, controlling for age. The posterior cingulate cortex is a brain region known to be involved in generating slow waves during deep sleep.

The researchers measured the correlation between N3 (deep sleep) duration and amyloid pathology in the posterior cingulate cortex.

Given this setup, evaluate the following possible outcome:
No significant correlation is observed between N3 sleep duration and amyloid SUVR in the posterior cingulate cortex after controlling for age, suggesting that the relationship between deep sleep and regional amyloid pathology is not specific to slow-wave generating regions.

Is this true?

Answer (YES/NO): NO